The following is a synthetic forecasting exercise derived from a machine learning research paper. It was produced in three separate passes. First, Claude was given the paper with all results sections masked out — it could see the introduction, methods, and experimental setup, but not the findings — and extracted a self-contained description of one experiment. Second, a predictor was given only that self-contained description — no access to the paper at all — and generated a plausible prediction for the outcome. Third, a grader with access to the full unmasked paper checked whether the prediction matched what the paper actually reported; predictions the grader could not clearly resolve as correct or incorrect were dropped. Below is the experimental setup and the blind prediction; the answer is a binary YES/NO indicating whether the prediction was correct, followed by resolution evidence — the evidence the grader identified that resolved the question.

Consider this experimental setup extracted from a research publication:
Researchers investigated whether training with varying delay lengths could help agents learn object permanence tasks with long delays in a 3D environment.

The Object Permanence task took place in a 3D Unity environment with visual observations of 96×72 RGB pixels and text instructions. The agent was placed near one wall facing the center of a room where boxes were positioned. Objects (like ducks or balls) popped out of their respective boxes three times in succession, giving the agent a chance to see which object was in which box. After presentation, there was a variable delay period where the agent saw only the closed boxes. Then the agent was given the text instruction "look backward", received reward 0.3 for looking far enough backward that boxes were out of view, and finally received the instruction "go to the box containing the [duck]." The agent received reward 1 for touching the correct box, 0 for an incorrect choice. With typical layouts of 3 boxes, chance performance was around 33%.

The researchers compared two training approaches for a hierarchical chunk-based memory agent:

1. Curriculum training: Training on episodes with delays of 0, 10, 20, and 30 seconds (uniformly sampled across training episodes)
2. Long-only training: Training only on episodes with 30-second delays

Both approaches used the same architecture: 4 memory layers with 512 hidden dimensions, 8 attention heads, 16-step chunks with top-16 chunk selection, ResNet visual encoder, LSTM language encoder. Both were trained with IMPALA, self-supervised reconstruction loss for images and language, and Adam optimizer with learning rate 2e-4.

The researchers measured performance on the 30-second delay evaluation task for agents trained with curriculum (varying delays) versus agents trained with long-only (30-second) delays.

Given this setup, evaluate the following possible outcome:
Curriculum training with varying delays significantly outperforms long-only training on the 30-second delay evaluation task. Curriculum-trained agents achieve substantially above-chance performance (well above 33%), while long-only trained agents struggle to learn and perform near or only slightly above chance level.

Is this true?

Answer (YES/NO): NO